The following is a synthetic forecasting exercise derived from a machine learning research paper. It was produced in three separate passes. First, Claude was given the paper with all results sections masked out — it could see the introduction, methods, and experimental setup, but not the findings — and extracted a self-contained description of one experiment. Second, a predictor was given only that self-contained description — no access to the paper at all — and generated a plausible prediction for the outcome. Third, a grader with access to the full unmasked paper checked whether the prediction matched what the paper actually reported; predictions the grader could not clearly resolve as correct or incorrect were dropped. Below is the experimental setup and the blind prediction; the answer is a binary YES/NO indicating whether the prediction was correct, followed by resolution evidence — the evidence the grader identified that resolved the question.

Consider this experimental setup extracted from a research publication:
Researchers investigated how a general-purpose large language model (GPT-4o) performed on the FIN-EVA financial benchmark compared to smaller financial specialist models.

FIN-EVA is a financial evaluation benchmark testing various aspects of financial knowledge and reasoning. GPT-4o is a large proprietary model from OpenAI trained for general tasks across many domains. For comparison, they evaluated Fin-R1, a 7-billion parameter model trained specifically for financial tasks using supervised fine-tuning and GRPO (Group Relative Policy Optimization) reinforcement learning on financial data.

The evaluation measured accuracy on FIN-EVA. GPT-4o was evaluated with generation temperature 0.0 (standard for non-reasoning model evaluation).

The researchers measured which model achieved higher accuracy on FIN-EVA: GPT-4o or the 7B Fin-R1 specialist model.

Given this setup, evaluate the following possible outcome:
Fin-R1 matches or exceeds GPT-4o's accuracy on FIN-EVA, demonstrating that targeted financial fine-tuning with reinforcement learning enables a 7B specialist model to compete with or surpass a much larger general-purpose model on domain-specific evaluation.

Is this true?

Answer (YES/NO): YES